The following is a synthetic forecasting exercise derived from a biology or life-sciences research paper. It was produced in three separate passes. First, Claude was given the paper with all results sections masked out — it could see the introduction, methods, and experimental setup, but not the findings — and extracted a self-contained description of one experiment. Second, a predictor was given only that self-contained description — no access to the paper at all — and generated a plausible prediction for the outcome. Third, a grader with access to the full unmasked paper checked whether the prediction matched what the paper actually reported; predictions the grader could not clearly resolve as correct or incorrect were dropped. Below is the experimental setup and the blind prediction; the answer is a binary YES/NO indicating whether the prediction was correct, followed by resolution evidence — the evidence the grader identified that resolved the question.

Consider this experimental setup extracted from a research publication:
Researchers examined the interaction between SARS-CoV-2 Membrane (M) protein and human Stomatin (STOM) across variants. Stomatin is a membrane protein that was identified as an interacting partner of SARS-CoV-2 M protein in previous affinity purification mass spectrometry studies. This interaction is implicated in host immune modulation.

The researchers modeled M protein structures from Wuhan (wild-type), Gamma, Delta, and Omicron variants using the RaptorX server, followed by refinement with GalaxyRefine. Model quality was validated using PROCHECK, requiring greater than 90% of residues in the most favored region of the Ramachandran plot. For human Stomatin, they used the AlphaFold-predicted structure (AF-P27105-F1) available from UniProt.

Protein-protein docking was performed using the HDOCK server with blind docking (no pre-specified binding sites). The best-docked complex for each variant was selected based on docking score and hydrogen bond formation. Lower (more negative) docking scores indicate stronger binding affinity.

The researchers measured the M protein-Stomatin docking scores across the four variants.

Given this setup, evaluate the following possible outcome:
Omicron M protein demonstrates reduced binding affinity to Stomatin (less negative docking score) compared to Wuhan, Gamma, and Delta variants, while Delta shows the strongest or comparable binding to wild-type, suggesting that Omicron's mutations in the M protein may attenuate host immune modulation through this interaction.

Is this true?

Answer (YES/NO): NO